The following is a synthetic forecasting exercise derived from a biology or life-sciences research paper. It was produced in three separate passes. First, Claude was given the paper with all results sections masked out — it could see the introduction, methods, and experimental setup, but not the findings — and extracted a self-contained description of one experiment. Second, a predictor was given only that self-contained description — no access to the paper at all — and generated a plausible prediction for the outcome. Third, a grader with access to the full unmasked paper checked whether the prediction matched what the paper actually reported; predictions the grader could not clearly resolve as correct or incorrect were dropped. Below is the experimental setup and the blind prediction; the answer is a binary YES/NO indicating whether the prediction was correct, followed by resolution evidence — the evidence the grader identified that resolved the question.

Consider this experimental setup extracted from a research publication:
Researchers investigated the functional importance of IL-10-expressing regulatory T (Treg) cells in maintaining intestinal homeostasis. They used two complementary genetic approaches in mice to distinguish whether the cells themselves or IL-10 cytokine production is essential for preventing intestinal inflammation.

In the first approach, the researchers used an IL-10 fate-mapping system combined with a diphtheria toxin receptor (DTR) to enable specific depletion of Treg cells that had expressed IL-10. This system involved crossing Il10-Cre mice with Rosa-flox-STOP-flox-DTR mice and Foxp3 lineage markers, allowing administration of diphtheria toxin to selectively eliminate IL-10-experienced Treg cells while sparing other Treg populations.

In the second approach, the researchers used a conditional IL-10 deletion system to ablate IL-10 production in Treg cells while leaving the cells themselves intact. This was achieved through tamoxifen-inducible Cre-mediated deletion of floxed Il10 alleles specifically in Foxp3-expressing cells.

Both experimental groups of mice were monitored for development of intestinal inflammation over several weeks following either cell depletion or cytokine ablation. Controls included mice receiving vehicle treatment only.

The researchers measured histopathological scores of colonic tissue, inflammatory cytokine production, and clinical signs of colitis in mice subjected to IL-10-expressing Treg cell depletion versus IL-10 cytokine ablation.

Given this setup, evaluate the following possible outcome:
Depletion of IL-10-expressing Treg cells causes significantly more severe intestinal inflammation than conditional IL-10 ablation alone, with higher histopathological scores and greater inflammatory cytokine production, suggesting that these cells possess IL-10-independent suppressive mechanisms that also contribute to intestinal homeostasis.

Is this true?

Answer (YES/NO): YES